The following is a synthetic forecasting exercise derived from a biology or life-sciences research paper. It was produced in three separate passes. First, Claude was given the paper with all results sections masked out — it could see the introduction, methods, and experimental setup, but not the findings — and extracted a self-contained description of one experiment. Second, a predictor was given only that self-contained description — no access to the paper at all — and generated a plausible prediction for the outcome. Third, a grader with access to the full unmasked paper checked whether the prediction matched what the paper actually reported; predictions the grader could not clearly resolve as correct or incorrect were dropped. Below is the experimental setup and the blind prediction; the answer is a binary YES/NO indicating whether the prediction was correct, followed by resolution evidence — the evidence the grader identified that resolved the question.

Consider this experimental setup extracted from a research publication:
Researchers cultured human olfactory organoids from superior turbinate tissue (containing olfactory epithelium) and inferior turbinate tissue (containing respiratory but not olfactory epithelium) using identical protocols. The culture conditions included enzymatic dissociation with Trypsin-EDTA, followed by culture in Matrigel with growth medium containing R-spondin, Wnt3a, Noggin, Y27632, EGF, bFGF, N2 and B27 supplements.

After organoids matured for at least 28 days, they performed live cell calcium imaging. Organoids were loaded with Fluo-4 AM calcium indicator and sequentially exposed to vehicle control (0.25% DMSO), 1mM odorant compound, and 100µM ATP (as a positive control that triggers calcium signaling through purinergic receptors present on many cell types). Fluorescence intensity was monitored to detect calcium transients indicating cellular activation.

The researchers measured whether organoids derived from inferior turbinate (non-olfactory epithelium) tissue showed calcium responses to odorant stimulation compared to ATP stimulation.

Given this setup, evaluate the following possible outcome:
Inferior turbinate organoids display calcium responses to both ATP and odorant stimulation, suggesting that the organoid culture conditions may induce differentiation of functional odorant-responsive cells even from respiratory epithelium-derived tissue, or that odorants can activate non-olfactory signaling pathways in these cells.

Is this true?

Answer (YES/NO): NO